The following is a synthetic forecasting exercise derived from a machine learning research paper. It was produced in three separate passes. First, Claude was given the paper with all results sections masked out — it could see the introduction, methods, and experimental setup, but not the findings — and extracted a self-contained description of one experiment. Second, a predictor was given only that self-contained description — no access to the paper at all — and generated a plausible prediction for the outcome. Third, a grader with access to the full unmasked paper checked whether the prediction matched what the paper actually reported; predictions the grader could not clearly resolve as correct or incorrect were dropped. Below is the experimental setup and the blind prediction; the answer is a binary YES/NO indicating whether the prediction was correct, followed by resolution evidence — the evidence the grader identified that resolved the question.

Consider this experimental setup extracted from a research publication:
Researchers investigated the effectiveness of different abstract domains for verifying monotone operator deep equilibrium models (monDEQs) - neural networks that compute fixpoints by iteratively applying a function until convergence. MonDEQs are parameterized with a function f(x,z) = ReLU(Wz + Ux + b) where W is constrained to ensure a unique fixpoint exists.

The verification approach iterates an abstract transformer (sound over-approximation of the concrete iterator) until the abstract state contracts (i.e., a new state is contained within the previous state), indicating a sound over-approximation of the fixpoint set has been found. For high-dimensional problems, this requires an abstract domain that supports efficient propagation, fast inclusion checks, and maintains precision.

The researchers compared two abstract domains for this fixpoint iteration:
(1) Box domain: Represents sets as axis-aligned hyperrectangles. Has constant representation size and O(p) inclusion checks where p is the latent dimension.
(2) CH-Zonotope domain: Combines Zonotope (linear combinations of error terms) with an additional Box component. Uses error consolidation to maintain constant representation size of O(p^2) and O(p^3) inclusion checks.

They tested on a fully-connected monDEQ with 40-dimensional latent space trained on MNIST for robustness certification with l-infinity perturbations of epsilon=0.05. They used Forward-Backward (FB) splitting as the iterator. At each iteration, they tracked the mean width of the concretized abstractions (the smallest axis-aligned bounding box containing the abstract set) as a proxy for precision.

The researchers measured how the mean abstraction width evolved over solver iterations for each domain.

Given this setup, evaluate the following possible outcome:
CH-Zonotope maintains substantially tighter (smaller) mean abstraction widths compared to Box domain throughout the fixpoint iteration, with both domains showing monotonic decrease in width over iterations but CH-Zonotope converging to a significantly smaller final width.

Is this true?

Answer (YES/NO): NO